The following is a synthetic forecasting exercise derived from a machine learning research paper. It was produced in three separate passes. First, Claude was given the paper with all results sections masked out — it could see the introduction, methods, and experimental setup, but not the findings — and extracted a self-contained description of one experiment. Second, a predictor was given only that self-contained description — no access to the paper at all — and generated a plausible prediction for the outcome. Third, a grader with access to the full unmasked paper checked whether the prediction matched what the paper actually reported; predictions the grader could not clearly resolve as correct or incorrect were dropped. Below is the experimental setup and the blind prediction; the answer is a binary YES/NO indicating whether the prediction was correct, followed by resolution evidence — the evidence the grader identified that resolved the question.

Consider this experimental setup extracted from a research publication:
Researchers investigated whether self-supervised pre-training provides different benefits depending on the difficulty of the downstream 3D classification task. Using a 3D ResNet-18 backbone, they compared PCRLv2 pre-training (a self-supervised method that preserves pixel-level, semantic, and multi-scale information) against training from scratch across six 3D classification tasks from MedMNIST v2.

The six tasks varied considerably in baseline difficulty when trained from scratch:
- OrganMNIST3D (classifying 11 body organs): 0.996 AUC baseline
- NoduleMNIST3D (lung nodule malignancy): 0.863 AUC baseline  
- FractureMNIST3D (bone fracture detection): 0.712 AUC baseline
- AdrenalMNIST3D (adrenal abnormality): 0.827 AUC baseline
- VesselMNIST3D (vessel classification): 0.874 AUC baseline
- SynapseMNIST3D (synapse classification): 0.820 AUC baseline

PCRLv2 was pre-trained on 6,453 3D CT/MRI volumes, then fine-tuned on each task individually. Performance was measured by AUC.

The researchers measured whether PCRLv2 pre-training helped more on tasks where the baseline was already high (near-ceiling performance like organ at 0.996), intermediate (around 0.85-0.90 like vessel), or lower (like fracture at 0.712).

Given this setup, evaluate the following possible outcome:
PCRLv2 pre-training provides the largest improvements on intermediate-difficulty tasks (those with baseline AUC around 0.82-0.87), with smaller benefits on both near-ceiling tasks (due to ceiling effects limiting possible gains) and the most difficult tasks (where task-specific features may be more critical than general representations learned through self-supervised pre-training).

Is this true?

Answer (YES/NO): NO